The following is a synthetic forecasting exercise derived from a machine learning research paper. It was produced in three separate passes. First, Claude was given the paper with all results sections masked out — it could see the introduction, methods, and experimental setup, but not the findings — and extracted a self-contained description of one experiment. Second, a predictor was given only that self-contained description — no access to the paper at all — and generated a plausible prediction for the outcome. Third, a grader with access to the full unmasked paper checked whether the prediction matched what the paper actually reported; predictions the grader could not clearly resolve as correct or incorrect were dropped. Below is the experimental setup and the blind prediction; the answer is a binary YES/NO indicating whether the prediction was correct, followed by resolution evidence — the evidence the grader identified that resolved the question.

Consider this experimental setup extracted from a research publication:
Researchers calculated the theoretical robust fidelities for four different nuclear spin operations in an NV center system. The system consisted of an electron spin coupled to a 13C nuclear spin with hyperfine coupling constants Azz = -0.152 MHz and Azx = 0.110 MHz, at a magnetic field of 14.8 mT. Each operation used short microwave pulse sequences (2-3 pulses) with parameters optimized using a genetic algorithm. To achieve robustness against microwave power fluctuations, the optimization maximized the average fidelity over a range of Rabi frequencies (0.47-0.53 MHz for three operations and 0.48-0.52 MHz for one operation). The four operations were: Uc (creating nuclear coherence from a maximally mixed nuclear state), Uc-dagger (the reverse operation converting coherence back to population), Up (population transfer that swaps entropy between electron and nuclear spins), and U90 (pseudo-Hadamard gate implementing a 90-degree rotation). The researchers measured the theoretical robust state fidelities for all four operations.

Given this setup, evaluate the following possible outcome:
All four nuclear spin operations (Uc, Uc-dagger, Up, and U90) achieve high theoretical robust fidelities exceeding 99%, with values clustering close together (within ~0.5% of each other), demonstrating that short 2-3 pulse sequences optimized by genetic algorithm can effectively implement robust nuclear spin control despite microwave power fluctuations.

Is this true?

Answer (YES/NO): NO